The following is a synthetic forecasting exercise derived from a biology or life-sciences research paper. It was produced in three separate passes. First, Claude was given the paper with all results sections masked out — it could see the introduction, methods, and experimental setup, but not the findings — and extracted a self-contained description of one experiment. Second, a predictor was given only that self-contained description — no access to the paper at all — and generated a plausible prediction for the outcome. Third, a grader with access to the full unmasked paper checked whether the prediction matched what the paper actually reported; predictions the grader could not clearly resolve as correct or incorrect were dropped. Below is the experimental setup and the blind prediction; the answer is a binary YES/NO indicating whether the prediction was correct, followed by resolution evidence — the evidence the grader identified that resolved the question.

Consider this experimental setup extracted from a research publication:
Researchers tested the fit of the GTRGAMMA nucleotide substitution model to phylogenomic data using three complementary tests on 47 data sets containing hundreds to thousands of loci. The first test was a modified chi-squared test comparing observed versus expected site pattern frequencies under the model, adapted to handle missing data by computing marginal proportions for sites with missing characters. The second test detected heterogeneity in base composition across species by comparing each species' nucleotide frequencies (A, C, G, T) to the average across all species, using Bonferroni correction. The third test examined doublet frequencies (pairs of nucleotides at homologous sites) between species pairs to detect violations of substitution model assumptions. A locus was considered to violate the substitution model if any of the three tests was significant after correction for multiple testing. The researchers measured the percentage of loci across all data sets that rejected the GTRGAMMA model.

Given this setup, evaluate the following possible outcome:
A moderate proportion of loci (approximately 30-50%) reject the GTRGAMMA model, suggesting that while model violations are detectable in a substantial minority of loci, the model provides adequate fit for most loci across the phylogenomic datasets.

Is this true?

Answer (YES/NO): YES